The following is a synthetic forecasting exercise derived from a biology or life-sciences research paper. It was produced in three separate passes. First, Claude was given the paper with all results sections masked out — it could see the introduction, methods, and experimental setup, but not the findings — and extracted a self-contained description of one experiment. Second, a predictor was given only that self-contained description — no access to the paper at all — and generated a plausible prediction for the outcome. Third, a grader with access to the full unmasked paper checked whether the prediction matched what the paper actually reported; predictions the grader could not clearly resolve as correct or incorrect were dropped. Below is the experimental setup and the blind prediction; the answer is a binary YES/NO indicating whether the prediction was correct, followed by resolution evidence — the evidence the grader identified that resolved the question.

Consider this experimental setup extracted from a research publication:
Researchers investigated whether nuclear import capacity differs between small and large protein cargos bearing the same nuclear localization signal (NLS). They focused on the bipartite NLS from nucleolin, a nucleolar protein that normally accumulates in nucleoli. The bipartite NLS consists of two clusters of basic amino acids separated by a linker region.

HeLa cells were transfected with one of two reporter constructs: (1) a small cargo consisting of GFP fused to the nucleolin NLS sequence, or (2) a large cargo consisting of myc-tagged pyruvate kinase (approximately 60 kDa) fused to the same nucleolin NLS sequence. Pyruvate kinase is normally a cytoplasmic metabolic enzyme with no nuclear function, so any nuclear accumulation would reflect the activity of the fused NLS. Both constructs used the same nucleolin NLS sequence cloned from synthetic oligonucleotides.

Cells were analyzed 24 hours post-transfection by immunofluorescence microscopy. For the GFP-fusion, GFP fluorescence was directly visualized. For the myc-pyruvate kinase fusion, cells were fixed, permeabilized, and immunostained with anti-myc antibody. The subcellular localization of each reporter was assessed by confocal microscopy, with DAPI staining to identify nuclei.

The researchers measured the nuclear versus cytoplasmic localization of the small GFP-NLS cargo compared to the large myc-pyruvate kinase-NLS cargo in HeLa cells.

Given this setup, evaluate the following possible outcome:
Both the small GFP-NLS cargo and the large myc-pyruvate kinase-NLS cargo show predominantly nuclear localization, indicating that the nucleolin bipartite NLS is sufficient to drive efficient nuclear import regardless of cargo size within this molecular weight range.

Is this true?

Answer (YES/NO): NO